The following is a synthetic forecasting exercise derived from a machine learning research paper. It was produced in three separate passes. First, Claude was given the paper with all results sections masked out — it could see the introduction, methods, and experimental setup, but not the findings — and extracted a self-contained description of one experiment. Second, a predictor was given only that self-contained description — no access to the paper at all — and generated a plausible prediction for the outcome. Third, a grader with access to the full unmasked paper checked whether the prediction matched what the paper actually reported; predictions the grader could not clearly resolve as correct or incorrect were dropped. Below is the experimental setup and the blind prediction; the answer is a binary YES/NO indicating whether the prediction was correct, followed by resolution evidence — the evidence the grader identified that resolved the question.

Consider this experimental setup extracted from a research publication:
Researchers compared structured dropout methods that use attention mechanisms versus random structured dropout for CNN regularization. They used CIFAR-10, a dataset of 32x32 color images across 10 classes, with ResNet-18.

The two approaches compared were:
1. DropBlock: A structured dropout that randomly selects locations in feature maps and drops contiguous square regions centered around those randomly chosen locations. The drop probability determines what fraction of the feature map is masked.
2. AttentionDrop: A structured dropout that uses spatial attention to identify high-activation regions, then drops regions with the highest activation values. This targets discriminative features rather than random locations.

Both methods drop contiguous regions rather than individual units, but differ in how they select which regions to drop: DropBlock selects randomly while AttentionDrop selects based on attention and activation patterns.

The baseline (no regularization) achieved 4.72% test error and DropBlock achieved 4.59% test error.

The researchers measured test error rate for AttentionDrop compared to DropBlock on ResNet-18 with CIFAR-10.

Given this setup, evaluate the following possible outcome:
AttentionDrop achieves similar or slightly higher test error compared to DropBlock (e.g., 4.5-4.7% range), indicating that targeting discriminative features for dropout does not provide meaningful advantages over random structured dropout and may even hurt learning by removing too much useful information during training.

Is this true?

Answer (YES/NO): NO